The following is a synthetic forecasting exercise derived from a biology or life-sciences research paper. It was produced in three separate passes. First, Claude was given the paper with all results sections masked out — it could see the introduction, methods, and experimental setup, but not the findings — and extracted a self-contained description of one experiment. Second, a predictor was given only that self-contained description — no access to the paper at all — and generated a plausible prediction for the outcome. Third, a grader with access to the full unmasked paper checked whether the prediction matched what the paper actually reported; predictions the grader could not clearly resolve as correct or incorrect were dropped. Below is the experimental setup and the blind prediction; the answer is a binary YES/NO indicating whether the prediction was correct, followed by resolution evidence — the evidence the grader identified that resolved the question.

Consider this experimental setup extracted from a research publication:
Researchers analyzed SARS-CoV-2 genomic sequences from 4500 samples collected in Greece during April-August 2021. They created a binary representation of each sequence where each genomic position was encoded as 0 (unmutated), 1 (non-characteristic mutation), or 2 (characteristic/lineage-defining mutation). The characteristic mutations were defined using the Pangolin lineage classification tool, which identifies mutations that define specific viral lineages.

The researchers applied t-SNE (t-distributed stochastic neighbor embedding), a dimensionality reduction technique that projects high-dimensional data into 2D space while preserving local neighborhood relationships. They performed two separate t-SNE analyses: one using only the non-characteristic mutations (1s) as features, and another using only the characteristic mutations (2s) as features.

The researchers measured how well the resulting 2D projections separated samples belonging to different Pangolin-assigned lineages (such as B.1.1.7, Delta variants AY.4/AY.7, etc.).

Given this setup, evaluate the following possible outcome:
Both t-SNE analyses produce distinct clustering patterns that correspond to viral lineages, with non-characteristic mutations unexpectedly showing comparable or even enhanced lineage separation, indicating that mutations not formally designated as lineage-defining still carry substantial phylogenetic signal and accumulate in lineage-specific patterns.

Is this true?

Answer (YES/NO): NO